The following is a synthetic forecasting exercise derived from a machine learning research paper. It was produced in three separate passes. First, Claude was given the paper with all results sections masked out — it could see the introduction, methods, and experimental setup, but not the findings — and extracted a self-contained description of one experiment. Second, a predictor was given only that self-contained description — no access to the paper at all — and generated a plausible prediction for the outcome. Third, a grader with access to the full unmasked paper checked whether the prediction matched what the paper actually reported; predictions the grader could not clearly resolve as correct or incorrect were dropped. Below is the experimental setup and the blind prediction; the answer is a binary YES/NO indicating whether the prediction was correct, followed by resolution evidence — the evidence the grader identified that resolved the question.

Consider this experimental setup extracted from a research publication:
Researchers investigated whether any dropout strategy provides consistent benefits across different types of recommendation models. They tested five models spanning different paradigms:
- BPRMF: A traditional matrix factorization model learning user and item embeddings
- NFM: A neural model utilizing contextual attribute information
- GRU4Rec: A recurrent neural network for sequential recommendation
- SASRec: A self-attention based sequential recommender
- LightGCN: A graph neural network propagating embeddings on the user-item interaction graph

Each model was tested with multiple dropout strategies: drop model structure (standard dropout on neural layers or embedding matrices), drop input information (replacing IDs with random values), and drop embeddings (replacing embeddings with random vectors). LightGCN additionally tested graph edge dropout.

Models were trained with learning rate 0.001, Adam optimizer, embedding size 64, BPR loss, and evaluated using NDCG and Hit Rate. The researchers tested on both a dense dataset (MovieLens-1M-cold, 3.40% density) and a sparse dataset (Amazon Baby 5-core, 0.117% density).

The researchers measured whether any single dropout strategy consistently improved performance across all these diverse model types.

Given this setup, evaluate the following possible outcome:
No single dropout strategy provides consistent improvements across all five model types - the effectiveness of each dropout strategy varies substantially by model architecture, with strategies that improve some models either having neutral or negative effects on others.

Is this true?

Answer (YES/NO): YES